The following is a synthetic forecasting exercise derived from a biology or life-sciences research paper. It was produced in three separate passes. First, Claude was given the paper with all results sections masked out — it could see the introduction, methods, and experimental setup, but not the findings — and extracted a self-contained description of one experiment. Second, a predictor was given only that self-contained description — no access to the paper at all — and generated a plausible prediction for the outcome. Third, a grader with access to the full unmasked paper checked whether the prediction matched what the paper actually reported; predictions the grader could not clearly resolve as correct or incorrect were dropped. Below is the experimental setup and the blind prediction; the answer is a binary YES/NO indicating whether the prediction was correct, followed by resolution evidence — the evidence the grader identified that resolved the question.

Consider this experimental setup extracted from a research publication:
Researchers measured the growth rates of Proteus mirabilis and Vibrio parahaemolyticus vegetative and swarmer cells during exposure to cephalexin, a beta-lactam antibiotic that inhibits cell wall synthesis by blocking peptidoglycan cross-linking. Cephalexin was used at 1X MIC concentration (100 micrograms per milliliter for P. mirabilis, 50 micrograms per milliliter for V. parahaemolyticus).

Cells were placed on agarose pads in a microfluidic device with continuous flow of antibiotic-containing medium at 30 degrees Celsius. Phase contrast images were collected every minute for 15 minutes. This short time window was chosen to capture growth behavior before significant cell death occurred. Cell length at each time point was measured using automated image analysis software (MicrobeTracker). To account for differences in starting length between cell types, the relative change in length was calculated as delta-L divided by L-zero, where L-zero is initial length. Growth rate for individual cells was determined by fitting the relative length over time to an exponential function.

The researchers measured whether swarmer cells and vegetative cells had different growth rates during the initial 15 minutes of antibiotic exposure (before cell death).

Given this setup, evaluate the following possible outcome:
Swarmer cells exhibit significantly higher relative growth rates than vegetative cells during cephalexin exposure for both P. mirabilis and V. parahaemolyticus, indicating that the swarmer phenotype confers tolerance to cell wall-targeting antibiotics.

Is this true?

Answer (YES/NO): NO